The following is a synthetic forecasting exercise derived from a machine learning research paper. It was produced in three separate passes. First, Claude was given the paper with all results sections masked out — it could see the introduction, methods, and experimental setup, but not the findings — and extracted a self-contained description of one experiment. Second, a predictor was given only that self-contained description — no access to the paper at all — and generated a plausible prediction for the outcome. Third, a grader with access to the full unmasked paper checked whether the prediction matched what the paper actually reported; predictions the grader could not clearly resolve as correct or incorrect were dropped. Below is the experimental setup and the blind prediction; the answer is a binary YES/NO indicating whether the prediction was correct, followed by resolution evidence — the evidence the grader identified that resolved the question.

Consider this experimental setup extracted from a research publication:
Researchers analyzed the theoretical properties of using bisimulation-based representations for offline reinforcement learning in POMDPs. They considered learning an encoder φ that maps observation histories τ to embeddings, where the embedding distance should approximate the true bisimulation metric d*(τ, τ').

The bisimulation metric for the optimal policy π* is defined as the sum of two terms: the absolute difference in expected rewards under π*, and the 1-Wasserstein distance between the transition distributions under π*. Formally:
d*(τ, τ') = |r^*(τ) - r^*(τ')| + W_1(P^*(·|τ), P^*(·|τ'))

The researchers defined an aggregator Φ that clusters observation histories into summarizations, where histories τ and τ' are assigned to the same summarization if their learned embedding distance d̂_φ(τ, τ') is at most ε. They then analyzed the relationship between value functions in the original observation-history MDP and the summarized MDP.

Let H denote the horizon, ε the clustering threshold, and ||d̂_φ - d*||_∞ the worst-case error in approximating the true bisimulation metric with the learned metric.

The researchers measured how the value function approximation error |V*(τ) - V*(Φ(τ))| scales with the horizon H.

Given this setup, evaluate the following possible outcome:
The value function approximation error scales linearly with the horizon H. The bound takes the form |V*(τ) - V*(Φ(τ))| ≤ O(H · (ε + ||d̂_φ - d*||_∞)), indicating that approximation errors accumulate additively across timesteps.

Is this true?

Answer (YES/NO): YES